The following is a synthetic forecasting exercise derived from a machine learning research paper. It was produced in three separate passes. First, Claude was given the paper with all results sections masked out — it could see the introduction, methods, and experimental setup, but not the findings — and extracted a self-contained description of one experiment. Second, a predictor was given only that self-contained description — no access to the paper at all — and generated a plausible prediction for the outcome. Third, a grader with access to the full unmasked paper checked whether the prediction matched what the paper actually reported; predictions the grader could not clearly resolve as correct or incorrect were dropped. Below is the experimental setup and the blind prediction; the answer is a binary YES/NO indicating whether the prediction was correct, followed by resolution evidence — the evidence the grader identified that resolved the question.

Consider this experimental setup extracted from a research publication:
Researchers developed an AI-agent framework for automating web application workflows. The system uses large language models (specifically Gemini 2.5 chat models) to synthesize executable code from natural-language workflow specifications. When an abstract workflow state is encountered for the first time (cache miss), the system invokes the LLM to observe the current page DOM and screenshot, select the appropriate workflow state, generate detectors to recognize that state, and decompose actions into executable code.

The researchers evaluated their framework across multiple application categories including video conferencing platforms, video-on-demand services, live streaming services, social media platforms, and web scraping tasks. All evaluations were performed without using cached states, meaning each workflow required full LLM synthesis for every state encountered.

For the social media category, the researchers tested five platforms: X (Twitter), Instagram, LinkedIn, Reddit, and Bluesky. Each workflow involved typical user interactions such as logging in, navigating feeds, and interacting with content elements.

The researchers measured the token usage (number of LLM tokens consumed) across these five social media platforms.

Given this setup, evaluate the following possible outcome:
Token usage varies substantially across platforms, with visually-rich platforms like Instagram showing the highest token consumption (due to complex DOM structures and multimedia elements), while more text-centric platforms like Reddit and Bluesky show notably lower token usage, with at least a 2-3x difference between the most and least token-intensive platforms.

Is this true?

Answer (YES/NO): NO